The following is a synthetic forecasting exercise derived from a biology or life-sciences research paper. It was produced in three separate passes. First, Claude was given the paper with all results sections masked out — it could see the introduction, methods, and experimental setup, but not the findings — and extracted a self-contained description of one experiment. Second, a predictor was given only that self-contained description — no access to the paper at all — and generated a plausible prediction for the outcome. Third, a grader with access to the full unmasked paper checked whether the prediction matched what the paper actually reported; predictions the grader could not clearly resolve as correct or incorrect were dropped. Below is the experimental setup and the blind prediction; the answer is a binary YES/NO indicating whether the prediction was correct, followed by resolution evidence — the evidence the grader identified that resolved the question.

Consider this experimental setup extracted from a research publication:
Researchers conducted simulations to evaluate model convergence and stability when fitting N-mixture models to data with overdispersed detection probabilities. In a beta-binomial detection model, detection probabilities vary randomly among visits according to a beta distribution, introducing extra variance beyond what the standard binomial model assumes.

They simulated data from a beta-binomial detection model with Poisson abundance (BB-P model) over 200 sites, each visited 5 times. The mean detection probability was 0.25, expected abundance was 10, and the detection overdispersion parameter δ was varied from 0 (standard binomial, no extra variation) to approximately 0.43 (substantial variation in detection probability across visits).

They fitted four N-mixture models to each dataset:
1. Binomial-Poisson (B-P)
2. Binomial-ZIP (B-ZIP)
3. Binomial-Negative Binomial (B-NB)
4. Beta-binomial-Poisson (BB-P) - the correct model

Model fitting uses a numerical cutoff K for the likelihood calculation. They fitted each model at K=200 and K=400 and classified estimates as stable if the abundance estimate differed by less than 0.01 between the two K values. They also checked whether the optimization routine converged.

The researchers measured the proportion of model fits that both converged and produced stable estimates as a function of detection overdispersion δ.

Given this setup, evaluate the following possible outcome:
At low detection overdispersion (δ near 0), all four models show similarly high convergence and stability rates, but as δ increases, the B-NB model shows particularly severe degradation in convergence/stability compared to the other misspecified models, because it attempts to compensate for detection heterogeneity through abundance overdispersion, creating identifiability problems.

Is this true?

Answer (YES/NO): YES